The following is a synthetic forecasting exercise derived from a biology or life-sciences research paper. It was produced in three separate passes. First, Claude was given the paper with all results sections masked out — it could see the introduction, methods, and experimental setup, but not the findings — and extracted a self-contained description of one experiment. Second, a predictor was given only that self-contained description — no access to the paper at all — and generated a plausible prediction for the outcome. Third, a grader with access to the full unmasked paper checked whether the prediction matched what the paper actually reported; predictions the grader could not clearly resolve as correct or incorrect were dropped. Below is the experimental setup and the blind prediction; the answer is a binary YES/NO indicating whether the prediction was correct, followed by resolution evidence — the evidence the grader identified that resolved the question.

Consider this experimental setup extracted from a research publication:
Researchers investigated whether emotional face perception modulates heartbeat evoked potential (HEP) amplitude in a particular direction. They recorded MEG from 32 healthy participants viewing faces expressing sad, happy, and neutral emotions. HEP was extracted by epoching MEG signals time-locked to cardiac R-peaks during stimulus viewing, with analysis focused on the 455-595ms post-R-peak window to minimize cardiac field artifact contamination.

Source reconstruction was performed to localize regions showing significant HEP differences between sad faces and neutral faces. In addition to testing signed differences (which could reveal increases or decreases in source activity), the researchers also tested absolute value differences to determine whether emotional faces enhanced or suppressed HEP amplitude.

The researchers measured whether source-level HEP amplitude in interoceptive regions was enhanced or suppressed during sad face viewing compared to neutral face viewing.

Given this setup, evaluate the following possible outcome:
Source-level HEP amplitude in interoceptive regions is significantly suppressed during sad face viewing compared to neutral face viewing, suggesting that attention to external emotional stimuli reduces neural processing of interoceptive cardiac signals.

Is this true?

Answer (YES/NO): NO